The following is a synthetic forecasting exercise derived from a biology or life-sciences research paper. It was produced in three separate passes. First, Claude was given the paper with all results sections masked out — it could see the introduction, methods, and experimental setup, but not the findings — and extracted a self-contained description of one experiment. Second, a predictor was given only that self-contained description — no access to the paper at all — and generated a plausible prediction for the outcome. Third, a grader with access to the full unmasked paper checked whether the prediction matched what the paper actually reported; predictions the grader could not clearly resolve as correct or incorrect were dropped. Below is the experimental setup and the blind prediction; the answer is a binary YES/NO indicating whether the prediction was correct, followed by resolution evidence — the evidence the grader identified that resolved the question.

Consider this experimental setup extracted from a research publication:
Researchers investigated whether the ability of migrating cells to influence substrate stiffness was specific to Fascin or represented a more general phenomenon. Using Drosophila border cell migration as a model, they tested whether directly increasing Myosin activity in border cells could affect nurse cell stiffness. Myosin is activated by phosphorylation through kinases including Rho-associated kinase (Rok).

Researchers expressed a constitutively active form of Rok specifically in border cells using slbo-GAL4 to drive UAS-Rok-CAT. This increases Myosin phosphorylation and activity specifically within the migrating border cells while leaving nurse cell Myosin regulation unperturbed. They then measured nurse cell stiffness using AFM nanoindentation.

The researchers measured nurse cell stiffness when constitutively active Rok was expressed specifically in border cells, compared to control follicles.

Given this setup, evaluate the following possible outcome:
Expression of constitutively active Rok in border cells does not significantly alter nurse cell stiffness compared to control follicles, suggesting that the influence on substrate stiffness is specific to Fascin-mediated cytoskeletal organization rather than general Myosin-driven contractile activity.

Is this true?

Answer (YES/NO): NO